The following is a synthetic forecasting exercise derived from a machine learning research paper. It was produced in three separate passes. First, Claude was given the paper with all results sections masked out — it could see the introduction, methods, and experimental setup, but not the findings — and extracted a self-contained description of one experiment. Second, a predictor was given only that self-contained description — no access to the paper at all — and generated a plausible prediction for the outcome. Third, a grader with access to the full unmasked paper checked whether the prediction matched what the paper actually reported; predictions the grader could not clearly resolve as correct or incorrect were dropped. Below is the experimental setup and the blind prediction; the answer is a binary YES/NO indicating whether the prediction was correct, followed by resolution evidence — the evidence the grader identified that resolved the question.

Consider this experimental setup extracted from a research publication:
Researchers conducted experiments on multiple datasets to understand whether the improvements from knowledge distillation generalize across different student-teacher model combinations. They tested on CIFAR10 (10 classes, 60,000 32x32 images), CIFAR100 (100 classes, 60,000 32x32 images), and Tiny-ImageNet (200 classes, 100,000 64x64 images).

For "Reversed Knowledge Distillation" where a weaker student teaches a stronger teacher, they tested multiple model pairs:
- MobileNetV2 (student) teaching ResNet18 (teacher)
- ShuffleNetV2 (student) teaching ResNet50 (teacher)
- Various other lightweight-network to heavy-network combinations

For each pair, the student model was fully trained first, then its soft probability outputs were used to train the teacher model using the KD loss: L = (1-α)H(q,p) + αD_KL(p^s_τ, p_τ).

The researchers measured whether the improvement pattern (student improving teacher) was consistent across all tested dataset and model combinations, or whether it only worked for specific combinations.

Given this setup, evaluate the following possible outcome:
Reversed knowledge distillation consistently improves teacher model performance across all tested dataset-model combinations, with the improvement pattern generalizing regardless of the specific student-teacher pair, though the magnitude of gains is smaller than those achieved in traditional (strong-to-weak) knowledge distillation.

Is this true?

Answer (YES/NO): YES